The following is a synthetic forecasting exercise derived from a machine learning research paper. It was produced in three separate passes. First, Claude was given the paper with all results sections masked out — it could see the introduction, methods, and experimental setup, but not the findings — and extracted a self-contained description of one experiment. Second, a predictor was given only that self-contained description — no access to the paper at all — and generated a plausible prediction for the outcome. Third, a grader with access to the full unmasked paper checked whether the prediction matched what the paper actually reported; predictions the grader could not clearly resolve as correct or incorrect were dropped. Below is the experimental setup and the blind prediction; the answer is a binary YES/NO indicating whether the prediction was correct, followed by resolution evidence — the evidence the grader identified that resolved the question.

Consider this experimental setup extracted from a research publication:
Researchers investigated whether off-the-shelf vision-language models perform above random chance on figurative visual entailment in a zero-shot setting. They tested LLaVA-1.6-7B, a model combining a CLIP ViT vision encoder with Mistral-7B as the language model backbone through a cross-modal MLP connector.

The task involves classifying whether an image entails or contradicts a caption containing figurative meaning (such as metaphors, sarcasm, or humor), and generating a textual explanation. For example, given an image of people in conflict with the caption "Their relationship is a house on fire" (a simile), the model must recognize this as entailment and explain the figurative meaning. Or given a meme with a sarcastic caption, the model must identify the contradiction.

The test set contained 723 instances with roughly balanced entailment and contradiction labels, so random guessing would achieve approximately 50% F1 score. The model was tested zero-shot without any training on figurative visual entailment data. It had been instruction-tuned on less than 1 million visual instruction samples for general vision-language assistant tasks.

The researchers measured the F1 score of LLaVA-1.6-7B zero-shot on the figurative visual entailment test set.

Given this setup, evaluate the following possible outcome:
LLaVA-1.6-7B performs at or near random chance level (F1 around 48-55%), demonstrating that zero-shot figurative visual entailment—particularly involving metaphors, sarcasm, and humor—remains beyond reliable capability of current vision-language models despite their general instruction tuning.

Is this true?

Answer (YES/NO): NO